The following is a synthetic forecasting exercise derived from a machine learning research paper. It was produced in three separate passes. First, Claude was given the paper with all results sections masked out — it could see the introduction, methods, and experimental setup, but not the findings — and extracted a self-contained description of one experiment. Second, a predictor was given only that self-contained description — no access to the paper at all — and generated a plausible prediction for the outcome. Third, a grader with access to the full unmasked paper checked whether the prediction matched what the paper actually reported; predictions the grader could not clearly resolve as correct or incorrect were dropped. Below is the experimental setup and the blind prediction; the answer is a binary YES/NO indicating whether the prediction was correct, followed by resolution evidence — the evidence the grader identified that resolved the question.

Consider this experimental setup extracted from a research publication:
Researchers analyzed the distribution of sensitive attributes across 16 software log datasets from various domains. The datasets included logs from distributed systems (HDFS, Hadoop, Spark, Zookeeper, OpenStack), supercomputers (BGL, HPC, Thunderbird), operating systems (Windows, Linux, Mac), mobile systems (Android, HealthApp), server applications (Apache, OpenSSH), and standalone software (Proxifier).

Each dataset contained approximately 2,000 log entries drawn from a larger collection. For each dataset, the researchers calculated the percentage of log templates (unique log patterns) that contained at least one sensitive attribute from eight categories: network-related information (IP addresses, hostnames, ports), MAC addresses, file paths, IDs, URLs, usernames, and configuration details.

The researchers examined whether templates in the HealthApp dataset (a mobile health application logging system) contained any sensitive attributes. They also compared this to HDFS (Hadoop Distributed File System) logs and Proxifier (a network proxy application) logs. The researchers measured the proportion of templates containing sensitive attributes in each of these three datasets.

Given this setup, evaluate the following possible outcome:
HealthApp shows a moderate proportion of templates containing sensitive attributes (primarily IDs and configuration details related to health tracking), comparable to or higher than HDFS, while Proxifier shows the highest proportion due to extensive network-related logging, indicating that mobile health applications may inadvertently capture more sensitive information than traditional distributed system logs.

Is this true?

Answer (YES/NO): NO